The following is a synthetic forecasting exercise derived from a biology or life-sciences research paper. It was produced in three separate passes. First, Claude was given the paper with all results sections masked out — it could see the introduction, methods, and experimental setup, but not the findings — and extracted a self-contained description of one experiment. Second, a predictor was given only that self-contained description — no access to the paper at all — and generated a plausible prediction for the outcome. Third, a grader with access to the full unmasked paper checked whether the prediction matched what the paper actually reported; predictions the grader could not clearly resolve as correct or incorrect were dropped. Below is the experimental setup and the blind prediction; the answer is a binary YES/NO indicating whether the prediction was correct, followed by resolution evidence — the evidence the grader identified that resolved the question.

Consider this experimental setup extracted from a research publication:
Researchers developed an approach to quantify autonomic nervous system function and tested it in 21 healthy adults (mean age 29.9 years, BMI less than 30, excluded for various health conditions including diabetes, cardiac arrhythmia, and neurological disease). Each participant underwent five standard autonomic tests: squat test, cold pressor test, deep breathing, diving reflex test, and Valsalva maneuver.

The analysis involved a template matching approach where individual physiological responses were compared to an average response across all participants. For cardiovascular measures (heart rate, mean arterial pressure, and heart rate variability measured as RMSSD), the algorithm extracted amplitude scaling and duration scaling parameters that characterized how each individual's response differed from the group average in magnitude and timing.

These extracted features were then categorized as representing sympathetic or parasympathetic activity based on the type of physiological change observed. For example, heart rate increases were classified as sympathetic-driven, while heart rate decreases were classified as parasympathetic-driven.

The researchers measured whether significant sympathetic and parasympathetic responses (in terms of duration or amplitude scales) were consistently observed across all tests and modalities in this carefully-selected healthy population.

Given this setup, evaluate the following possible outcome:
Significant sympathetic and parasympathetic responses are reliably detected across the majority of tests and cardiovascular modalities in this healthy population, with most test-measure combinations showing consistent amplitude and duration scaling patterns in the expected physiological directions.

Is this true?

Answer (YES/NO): NO